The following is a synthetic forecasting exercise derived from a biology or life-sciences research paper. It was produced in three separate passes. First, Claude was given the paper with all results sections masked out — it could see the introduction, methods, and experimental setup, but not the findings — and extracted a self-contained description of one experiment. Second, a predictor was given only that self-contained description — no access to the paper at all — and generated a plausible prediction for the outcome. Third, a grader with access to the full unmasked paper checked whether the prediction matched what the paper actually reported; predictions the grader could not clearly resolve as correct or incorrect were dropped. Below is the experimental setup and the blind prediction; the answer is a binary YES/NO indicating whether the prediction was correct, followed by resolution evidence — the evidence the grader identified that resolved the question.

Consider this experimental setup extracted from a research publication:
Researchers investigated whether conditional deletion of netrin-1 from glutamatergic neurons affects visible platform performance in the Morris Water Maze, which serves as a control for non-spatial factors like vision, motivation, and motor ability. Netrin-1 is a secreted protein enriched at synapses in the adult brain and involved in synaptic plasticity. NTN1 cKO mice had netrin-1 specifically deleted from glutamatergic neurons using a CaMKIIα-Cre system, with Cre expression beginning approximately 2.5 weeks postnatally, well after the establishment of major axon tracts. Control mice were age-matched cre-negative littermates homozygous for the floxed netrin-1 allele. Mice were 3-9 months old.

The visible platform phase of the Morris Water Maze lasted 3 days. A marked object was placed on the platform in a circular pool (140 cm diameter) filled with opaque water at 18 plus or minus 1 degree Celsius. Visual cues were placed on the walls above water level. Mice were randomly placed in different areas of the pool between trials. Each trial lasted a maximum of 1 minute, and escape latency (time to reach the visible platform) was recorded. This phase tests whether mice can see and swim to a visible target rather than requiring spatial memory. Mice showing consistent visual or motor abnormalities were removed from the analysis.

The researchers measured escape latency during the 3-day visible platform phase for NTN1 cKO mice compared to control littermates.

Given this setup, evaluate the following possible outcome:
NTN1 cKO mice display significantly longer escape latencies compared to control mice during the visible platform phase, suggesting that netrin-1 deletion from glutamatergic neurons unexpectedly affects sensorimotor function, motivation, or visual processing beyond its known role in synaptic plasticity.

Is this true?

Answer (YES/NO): NO